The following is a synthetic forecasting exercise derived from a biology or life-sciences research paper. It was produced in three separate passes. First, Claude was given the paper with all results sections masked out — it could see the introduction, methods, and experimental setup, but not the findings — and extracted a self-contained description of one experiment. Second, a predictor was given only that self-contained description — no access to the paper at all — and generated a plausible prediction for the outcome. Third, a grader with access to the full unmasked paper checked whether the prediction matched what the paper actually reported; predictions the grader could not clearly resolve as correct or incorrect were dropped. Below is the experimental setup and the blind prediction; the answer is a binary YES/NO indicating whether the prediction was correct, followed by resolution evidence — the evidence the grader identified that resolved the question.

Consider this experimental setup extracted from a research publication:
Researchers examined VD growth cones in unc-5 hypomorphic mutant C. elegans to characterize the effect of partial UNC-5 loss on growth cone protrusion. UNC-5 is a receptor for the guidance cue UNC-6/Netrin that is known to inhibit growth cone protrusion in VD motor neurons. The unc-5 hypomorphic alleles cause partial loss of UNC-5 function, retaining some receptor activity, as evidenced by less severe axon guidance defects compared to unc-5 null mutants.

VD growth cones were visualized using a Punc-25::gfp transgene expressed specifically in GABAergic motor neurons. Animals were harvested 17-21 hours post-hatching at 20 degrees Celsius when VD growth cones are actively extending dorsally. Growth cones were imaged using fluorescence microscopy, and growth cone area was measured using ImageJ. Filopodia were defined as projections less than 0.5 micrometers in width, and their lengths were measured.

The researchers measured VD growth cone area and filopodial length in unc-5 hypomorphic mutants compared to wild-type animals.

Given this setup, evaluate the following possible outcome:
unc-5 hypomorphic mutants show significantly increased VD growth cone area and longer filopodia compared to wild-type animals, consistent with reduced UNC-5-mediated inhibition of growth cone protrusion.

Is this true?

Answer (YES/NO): YES